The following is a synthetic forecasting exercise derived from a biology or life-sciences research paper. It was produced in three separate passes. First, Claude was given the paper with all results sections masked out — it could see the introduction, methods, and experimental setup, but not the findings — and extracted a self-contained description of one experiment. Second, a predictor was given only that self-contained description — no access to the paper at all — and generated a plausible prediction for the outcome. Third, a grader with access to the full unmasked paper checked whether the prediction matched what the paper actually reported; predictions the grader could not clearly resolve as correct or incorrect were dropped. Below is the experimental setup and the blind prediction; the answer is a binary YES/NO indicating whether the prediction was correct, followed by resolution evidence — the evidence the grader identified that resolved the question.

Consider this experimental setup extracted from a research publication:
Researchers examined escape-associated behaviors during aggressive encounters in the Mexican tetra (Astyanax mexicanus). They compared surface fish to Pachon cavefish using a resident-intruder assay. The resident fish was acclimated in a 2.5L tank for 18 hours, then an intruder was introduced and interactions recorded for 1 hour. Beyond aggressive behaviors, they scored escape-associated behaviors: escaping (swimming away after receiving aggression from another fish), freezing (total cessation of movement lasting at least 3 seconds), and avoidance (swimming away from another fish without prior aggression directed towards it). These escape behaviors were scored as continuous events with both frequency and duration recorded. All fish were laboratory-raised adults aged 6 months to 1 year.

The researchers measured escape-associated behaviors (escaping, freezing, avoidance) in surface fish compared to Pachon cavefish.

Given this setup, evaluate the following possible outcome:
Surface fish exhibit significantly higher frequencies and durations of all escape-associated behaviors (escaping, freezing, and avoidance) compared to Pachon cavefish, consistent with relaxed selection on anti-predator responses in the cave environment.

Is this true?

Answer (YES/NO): YES